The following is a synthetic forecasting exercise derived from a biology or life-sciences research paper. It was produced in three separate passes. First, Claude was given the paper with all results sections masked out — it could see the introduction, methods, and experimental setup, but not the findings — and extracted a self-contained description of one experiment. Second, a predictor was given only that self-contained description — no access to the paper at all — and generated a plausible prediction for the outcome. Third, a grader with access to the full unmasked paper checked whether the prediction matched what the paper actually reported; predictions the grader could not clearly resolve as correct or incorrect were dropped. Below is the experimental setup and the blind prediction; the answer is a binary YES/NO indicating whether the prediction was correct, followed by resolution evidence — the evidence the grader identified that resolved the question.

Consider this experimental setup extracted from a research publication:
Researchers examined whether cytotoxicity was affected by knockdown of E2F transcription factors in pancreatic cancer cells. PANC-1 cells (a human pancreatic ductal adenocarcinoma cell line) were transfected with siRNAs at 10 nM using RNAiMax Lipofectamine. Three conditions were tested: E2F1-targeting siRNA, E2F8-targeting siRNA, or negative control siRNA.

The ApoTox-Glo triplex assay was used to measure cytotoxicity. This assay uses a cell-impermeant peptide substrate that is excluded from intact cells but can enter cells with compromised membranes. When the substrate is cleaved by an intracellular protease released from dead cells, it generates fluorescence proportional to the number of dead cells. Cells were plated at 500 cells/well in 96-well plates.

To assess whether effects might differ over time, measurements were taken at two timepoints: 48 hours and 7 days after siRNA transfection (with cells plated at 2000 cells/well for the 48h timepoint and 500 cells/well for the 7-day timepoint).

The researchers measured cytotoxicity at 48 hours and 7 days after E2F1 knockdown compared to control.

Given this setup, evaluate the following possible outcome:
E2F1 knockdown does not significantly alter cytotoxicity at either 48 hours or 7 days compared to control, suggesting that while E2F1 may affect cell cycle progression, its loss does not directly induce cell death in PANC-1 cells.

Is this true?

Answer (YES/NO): NO